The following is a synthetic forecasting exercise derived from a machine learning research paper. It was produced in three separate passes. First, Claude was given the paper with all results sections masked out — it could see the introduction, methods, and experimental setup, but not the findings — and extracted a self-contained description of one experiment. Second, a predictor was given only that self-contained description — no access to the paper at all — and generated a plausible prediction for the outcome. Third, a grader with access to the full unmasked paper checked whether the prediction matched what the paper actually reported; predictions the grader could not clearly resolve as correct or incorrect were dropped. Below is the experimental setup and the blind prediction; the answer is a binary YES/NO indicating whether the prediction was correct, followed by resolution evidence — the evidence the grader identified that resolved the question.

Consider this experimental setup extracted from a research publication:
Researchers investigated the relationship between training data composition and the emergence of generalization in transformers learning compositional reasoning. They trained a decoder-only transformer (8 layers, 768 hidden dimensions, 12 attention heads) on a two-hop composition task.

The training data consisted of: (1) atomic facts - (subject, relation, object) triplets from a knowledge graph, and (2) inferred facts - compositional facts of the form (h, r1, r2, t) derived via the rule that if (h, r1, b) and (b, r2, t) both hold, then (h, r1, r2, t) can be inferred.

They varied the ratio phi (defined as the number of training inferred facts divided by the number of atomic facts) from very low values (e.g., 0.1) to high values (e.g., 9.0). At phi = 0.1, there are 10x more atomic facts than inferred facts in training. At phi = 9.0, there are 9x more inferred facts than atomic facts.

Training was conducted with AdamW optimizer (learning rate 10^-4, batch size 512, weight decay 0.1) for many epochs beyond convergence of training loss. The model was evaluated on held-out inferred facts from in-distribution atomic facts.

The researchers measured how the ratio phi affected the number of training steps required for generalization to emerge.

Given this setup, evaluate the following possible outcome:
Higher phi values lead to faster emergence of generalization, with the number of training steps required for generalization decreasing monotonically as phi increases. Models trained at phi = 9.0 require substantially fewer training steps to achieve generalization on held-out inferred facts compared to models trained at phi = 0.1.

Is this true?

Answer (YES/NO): YES